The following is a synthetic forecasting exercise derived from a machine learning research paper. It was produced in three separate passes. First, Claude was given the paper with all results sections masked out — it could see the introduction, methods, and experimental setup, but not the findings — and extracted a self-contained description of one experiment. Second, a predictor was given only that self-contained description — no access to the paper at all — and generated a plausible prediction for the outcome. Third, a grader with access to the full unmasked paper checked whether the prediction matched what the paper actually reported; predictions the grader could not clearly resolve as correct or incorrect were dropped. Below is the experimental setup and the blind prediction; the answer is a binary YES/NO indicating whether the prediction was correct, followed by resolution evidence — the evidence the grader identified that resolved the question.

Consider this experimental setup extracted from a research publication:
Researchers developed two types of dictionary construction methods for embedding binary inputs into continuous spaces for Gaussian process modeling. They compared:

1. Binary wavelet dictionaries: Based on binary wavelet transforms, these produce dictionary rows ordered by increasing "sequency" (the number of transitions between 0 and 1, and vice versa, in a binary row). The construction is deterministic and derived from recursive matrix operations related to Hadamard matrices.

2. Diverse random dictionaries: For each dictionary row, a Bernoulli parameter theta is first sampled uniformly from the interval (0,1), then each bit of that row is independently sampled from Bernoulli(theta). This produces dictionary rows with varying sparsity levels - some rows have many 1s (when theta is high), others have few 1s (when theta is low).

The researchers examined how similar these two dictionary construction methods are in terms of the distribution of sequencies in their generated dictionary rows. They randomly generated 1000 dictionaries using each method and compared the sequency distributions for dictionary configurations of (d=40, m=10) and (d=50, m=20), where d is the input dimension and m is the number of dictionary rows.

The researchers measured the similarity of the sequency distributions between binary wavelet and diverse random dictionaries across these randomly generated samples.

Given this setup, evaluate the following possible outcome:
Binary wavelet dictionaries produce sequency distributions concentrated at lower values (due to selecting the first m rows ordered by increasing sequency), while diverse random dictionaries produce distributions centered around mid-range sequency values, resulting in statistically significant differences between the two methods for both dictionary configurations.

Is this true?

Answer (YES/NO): NO